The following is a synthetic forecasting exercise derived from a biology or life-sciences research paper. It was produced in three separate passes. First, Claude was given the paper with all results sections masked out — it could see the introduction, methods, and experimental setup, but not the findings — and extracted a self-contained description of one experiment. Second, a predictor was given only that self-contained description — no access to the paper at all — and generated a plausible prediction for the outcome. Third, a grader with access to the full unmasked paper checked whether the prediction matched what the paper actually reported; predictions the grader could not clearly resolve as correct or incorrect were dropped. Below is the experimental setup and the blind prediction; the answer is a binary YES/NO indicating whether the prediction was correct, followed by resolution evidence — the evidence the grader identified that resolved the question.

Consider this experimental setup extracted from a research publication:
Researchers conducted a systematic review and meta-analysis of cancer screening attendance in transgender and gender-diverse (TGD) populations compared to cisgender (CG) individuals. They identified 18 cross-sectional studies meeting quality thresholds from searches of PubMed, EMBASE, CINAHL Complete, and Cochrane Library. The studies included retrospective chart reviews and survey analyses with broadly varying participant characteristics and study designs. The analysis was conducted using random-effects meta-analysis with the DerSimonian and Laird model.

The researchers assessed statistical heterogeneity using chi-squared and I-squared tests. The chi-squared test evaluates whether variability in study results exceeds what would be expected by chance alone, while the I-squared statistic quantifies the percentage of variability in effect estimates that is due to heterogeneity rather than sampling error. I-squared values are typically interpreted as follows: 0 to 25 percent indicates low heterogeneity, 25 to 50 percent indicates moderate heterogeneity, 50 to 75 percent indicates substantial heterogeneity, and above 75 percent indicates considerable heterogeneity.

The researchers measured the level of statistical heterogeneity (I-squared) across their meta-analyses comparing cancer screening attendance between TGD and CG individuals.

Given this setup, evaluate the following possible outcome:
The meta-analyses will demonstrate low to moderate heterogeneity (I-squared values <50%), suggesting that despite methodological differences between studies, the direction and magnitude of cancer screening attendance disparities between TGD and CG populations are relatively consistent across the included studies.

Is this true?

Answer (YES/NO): NO